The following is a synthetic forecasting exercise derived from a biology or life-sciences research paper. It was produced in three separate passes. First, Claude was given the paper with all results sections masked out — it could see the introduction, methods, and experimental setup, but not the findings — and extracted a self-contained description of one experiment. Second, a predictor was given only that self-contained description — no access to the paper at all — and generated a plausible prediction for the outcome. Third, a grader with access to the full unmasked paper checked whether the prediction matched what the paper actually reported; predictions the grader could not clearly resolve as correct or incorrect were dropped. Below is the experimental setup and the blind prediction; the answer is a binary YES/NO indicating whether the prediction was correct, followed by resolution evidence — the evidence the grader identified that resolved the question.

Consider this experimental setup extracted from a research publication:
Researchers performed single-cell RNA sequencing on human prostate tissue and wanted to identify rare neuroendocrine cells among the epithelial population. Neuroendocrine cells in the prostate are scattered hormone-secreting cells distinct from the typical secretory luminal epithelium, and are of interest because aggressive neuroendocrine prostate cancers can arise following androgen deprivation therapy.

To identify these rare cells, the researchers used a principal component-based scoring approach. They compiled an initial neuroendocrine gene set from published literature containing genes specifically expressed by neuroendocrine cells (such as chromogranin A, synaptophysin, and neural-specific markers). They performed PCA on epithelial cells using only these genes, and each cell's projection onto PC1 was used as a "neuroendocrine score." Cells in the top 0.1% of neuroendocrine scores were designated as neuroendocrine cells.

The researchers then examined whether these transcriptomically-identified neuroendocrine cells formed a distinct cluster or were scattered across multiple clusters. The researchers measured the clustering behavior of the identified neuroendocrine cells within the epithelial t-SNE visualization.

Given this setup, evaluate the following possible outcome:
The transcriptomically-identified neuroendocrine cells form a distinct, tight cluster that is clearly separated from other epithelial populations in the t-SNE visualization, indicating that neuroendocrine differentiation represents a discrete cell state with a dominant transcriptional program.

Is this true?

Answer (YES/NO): NO